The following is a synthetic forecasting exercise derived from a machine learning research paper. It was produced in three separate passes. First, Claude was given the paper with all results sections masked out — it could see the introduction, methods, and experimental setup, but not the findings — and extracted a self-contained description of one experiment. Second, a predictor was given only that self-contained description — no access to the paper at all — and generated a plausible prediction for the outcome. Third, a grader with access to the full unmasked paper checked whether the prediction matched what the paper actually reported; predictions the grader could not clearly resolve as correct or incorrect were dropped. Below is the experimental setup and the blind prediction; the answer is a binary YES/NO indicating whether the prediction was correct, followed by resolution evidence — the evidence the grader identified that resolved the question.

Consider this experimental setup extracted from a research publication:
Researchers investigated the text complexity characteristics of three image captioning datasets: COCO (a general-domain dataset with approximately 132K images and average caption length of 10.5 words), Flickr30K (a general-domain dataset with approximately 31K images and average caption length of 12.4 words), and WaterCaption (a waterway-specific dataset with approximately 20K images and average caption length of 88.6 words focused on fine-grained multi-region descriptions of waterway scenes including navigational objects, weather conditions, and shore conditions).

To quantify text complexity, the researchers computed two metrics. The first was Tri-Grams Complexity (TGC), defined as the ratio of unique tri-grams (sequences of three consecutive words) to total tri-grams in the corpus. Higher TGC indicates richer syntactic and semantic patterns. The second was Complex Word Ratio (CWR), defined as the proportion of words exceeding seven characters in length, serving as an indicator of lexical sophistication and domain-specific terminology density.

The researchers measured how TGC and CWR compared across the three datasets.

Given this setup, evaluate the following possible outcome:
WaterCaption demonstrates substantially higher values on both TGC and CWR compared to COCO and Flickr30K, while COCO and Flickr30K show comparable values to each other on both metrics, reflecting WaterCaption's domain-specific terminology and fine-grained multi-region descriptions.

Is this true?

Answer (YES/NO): NO